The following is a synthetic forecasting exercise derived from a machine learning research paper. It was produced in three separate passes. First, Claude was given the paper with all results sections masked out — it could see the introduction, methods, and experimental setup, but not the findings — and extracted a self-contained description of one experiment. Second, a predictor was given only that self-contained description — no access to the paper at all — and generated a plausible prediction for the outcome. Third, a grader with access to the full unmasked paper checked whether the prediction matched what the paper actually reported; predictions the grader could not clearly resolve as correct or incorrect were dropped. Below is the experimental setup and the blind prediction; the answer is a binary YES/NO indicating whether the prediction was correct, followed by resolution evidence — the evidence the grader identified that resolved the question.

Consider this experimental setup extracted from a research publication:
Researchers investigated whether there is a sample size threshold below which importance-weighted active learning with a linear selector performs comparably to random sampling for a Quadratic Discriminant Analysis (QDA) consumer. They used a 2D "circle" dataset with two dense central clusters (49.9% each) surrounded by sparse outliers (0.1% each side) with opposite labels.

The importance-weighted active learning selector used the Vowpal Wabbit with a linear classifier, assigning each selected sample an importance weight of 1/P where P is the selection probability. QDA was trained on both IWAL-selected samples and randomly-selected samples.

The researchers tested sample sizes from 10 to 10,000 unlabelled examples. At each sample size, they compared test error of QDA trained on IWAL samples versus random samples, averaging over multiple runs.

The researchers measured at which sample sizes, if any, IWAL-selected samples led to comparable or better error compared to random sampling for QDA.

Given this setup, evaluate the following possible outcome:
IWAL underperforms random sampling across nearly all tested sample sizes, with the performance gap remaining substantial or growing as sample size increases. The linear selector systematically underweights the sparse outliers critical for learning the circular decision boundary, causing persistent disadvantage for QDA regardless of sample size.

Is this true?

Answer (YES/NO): NO